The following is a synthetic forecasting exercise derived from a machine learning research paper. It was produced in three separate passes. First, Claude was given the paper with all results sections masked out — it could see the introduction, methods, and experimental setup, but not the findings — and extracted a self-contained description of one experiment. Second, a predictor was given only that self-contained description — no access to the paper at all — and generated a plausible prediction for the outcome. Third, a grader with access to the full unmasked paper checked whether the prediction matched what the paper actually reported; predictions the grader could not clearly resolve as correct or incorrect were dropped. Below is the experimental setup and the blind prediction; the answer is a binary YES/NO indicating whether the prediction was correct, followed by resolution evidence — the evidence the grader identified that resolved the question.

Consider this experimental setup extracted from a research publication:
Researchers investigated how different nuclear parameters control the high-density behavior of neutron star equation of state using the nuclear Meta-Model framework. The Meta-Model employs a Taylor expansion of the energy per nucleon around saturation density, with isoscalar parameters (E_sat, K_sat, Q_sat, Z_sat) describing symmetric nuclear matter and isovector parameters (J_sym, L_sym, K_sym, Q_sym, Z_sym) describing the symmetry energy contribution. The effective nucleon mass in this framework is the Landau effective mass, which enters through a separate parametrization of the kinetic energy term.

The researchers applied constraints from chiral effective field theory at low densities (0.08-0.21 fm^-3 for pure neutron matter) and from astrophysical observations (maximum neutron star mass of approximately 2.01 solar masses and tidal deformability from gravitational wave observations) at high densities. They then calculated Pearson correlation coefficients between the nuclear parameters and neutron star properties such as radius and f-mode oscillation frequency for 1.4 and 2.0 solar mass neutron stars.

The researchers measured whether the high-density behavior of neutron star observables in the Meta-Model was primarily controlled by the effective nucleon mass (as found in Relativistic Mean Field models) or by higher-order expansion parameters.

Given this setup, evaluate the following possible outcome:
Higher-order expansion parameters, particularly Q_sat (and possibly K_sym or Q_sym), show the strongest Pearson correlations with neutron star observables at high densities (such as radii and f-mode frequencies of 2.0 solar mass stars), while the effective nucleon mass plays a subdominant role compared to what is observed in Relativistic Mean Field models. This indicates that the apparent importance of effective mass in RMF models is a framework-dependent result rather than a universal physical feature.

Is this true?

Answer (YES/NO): YES